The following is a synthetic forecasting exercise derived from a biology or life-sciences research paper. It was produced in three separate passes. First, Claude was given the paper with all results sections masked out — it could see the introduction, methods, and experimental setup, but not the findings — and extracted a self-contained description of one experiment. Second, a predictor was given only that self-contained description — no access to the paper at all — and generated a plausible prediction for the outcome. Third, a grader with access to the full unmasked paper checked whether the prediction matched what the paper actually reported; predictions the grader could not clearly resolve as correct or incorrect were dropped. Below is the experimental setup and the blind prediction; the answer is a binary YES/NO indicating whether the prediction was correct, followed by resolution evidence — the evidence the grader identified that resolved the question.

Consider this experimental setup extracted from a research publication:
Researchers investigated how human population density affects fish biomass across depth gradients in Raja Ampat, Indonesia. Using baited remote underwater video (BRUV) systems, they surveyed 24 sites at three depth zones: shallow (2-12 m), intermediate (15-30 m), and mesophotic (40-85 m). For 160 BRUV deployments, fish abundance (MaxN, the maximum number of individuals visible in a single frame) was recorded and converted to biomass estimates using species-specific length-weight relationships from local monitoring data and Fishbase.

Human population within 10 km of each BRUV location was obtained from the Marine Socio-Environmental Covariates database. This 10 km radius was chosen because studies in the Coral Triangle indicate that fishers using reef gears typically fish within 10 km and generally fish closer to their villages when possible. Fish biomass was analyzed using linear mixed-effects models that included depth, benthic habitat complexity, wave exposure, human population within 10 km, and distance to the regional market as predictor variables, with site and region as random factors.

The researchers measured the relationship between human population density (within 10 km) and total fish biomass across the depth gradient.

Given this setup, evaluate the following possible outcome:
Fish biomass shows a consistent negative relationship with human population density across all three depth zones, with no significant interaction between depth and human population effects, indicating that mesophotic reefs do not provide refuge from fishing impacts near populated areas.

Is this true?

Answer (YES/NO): YES